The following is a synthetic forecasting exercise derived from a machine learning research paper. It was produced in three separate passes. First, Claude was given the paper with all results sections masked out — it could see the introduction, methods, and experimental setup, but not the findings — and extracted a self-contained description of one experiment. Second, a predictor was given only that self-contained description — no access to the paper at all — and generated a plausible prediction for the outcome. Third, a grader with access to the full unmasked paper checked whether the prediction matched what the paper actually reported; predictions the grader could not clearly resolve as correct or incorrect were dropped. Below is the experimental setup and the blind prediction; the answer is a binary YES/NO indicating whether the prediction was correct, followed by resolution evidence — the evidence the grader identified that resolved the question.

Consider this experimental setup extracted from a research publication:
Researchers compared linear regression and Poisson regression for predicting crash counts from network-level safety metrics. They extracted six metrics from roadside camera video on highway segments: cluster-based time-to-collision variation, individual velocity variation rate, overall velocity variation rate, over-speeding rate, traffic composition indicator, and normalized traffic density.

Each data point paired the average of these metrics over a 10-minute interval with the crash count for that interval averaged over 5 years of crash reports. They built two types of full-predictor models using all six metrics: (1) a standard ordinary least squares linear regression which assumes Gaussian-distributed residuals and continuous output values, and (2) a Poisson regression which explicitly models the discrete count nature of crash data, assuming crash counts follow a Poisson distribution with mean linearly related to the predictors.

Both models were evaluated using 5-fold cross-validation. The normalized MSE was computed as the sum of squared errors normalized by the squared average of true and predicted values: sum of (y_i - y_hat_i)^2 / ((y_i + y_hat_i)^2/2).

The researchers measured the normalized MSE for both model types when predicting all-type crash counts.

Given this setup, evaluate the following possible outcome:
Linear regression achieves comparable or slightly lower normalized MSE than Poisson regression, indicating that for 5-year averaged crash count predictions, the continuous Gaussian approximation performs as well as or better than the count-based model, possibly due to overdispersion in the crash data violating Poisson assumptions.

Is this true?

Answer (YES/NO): YES